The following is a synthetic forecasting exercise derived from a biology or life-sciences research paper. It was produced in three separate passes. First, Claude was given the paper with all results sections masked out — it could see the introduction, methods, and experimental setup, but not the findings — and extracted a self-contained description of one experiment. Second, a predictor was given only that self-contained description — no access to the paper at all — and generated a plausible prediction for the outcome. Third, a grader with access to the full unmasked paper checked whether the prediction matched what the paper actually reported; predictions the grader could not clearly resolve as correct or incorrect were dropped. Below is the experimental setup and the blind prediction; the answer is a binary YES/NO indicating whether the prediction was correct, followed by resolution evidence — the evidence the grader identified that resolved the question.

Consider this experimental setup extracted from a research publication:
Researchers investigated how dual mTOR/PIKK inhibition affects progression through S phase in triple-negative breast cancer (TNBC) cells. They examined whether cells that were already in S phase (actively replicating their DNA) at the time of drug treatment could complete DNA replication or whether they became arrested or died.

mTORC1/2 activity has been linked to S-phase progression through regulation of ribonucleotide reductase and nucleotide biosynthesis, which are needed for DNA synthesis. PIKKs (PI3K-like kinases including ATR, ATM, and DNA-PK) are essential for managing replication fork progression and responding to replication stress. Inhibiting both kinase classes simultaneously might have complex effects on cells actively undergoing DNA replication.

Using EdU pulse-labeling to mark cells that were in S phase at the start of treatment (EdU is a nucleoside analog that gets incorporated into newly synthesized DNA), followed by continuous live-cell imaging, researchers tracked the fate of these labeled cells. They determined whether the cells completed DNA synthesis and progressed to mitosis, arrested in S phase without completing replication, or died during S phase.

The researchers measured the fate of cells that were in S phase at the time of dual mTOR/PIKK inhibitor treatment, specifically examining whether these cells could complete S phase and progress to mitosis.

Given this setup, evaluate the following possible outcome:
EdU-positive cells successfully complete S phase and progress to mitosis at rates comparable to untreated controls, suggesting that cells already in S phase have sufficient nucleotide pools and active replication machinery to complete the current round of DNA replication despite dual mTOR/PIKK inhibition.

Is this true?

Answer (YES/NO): NO